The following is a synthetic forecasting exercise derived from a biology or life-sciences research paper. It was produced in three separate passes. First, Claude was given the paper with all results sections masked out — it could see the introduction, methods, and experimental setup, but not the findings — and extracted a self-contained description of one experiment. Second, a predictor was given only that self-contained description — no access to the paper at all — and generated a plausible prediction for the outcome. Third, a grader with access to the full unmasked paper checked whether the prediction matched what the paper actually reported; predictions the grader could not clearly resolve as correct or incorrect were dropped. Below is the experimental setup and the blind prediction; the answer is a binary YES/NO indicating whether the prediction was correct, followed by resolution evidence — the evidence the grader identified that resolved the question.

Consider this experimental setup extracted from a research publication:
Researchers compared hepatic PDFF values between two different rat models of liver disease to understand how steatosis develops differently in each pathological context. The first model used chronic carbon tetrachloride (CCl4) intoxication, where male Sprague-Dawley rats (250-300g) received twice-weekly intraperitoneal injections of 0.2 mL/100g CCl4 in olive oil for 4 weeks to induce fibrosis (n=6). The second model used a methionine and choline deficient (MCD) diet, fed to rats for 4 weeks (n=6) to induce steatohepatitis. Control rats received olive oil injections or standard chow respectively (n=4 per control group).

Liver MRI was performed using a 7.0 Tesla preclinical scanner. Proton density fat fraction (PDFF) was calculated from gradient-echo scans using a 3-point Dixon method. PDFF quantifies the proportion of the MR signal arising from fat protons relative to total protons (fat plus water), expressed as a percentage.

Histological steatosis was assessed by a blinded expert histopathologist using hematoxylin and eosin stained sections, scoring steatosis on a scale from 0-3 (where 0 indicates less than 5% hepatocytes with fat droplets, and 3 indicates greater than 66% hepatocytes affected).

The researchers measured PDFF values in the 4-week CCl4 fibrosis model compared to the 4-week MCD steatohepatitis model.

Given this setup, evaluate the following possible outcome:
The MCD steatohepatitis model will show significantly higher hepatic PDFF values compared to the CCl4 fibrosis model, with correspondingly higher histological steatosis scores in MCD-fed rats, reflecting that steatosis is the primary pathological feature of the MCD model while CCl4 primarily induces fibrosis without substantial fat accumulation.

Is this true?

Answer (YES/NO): YES